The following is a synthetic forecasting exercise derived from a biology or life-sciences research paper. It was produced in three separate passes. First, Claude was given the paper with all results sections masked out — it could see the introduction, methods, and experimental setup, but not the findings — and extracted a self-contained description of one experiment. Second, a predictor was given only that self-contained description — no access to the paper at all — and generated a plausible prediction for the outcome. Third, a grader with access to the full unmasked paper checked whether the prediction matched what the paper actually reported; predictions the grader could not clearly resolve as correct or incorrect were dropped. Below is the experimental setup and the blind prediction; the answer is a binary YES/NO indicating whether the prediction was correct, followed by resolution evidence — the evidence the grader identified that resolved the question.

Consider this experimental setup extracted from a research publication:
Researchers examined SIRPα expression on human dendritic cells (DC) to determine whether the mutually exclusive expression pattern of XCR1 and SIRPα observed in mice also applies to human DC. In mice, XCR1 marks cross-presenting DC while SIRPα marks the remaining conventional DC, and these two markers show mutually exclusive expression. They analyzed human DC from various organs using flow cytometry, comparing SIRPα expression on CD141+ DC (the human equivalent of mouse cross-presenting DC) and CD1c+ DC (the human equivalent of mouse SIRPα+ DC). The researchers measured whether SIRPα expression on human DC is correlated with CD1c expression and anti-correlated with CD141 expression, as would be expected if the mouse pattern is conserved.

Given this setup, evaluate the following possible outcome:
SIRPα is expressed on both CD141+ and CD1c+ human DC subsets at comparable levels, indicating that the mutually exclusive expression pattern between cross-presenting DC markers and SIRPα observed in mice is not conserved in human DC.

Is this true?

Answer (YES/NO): NO